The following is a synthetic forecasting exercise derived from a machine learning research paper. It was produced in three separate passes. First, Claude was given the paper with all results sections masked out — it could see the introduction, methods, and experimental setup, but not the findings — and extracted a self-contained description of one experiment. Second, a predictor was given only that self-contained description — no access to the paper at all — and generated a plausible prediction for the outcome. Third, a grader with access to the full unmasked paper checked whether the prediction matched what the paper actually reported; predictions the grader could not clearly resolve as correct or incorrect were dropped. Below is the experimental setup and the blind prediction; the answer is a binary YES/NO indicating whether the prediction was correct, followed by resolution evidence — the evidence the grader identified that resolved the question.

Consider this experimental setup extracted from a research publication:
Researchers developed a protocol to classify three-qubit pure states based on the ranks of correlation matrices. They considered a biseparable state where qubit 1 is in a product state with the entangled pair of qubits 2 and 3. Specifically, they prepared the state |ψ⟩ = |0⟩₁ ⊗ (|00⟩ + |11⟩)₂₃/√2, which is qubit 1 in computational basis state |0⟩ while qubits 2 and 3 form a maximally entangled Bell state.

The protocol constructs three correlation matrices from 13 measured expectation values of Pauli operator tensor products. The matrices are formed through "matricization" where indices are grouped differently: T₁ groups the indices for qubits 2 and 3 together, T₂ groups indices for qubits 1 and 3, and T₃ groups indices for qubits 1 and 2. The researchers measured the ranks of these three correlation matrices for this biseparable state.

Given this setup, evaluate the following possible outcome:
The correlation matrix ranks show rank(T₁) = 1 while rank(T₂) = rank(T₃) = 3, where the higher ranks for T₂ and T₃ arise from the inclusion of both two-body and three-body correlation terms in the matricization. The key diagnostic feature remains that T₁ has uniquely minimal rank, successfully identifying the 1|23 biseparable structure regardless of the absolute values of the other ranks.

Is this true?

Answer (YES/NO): YES